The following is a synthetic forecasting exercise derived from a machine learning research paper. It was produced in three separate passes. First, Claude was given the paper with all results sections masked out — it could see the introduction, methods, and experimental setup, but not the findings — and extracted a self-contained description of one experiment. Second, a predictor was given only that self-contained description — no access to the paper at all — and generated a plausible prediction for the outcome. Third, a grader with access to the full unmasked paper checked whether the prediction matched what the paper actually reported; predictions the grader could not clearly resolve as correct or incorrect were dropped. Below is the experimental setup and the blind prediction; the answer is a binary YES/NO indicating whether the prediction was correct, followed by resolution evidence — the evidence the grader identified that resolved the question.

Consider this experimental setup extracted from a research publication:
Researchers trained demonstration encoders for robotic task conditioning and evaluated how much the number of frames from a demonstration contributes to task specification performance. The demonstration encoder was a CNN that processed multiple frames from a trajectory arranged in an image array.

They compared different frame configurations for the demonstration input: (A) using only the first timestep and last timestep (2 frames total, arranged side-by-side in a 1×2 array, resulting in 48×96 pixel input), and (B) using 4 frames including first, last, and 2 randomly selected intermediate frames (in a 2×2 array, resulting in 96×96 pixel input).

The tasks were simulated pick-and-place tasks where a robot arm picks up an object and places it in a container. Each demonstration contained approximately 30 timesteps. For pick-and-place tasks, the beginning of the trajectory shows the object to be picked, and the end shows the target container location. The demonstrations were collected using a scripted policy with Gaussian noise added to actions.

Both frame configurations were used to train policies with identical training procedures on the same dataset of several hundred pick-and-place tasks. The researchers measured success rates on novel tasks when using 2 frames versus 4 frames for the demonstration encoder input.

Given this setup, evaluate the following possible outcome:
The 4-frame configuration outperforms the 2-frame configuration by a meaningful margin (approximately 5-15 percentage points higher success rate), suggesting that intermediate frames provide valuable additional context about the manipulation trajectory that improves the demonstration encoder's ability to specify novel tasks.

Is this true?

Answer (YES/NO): NO